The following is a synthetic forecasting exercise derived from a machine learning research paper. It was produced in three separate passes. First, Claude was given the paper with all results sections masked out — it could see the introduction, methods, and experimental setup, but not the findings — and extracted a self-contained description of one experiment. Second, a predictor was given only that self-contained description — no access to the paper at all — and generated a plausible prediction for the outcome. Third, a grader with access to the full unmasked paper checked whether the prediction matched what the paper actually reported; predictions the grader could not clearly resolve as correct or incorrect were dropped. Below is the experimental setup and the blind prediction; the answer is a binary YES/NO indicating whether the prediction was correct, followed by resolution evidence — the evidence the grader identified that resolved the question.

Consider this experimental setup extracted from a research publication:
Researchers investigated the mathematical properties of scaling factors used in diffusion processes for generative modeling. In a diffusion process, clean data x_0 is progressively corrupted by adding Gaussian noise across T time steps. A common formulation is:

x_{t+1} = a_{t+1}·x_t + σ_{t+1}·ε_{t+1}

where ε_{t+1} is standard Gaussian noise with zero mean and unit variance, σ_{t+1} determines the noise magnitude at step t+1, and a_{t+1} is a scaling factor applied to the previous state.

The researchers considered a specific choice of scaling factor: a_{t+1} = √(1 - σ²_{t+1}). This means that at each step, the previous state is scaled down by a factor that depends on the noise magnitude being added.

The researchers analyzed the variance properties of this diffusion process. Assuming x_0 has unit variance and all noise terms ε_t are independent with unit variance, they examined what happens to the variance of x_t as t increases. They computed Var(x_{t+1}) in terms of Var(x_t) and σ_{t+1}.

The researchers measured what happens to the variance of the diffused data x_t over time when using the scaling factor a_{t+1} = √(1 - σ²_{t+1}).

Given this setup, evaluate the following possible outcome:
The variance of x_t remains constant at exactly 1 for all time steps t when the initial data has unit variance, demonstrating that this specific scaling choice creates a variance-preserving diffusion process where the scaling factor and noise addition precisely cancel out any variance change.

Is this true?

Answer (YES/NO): YES